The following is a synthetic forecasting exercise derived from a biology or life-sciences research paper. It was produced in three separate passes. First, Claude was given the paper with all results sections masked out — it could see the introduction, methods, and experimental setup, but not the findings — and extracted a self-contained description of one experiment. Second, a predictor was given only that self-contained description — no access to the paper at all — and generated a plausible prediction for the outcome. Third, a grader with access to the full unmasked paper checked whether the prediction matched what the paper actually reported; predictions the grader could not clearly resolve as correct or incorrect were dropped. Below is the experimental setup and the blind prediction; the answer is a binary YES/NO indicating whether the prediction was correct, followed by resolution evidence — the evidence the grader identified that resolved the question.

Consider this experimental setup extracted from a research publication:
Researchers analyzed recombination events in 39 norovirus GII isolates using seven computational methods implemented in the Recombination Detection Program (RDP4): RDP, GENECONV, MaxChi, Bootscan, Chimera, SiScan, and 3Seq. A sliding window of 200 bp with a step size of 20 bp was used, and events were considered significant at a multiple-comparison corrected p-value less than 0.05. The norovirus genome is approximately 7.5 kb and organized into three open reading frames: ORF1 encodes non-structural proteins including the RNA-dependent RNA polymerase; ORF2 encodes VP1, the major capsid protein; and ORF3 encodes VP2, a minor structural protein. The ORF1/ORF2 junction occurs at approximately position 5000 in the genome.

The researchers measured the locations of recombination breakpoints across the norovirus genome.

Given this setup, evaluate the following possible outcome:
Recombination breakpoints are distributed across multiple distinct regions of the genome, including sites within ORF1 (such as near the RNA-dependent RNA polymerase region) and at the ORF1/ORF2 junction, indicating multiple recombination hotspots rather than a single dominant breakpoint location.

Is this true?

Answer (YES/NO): NO